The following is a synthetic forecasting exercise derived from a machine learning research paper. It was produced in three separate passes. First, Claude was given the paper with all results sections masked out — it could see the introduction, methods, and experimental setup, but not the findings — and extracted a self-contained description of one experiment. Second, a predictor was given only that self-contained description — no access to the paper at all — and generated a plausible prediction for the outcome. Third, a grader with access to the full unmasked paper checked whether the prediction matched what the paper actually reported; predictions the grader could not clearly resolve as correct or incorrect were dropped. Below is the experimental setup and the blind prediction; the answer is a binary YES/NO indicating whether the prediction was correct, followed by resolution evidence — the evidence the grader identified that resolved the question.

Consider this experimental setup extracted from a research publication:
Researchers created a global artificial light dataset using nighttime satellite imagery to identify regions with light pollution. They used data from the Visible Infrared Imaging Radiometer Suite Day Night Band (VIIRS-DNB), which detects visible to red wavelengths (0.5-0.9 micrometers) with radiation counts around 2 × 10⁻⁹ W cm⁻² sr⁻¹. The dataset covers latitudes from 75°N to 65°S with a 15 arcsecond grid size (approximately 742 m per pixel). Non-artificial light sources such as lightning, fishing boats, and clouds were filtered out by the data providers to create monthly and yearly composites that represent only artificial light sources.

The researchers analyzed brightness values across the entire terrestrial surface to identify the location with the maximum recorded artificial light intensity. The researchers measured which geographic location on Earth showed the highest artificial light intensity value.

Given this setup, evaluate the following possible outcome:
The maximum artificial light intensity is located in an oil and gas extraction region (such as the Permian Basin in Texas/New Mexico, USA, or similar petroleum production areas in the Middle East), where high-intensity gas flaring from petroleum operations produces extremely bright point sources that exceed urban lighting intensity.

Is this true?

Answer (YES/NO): NO